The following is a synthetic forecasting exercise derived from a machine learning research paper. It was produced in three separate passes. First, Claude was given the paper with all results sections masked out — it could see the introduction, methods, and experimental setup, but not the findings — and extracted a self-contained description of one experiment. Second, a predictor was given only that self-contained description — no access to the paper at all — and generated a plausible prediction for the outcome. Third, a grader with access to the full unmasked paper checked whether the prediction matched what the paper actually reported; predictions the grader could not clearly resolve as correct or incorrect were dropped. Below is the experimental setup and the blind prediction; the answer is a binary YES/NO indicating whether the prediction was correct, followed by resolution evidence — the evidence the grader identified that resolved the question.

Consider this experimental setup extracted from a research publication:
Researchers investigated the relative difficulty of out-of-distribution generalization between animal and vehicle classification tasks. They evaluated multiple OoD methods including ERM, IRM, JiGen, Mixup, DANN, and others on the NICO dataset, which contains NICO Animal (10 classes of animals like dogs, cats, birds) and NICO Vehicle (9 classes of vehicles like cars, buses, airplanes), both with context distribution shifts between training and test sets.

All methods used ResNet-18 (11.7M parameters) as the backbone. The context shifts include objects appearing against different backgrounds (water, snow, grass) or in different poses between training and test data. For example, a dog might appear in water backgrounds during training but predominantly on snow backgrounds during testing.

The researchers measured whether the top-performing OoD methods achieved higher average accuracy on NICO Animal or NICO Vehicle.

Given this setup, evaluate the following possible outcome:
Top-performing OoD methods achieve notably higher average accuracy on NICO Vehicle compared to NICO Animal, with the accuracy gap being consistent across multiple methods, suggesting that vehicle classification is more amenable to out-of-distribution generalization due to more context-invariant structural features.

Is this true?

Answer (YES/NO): NO